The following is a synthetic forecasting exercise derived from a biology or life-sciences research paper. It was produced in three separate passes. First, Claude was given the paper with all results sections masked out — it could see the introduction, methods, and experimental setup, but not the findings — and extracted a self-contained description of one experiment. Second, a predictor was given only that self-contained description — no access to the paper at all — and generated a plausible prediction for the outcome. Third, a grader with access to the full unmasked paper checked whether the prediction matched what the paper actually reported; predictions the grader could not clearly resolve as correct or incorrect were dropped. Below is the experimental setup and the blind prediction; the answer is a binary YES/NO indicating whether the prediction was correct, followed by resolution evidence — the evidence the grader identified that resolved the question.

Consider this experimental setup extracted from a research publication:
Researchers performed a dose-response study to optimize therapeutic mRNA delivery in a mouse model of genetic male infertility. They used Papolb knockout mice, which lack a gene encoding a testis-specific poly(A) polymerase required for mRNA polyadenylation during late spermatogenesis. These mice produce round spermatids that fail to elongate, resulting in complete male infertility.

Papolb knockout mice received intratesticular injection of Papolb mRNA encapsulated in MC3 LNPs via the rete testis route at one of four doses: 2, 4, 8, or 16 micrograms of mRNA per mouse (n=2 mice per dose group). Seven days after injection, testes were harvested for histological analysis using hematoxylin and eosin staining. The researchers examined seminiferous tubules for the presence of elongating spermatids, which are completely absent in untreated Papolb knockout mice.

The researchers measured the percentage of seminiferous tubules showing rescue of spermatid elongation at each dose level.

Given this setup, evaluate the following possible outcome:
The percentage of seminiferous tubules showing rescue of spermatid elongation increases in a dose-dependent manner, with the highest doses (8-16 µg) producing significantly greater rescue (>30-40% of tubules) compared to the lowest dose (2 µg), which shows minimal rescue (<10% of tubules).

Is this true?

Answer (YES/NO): NO